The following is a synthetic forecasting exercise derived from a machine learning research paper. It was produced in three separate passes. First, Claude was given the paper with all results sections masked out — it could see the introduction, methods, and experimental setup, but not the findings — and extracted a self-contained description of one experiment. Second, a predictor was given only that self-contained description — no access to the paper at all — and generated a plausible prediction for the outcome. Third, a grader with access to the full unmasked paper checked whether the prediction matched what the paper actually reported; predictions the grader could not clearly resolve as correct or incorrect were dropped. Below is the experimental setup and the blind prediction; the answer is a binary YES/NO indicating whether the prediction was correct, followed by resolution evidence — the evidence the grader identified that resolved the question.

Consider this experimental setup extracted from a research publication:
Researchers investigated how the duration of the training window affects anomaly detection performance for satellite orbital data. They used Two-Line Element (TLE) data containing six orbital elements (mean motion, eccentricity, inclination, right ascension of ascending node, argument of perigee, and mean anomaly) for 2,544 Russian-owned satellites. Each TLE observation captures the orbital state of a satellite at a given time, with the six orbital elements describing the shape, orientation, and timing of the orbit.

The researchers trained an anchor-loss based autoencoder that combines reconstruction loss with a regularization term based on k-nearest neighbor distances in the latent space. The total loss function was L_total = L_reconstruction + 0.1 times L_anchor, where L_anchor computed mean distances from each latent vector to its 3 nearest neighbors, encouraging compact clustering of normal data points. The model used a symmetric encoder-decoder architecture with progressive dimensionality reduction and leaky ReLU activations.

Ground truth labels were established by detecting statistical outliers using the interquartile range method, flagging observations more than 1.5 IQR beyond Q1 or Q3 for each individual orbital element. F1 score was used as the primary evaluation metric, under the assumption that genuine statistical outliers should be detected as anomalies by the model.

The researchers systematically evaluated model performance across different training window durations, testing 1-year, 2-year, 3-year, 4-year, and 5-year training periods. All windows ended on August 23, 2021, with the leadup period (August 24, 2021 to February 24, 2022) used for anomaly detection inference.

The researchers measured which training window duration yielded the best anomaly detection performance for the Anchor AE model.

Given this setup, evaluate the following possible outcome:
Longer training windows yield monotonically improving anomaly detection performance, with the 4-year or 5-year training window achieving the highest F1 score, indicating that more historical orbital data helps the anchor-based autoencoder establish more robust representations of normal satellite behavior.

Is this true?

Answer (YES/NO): NO